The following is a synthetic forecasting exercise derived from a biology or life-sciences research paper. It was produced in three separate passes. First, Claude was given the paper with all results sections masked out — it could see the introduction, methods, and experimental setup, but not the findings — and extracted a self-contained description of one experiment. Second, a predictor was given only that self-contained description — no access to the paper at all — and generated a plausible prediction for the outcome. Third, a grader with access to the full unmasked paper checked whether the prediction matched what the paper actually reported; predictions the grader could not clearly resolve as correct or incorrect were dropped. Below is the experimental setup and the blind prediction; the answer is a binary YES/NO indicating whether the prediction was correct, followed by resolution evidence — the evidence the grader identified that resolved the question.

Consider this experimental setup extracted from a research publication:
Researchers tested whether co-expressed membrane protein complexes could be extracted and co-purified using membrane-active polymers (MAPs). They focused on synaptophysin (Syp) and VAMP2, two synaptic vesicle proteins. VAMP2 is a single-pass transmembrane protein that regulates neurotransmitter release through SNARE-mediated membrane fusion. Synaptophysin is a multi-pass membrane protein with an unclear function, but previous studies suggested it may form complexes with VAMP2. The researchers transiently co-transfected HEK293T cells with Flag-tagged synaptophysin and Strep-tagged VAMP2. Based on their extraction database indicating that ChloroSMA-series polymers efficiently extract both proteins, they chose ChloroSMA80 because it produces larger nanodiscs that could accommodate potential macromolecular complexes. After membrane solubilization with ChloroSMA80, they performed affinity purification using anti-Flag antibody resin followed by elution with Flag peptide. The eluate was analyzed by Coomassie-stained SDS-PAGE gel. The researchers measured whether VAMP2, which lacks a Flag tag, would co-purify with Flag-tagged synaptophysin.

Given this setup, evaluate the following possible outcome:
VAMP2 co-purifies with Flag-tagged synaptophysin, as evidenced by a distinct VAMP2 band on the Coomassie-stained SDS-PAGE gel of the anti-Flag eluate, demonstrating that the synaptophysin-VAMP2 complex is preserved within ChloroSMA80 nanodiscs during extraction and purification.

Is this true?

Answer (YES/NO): YES